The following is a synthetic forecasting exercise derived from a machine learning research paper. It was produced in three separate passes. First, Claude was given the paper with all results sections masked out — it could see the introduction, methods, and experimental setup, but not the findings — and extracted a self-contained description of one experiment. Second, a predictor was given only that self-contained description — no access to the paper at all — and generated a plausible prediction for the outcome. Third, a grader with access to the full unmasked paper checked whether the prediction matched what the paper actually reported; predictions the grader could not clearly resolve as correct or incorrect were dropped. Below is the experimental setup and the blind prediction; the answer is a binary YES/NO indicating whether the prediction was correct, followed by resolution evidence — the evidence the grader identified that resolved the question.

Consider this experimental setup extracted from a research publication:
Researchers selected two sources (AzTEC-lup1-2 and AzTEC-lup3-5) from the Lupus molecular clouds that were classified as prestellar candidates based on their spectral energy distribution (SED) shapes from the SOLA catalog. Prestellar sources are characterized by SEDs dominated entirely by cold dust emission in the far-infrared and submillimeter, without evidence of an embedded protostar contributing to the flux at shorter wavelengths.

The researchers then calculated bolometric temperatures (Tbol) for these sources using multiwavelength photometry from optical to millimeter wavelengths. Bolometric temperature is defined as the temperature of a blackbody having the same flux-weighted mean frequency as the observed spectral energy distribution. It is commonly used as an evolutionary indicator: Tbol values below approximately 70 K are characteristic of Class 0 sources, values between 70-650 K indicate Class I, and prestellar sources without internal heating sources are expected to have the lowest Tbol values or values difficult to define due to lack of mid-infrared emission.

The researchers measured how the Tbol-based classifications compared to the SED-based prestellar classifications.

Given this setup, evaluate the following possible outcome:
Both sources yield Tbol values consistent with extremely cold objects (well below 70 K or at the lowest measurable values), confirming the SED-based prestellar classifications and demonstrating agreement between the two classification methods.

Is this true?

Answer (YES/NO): NO